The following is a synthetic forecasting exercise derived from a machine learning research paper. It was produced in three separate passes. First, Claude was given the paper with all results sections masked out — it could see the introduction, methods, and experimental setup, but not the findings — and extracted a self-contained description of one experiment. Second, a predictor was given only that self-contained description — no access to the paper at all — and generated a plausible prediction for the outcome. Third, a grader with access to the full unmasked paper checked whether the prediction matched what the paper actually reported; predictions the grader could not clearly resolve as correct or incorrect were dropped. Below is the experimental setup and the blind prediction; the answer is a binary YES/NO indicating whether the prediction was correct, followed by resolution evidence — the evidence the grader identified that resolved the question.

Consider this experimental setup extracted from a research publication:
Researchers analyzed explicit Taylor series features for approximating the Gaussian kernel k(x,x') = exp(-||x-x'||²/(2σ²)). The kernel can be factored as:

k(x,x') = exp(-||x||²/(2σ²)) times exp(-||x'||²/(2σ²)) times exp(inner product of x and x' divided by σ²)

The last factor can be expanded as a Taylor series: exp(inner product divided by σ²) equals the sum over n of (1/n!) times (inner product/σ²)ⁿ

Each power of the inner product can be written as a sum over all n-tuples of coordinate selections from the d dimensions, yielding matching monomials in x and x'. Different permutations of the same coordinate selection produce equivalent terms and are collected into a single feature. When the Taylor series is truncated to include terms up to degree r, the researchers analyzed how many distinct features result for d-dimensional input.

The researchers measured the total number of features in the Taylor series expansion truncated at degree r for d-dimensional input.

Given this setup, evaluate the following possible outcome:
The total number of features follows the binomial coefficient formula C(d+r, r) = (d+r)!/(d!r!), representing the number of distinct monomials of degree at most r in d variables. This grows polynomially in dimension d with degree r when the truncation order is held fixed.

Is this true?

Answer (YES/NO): YES